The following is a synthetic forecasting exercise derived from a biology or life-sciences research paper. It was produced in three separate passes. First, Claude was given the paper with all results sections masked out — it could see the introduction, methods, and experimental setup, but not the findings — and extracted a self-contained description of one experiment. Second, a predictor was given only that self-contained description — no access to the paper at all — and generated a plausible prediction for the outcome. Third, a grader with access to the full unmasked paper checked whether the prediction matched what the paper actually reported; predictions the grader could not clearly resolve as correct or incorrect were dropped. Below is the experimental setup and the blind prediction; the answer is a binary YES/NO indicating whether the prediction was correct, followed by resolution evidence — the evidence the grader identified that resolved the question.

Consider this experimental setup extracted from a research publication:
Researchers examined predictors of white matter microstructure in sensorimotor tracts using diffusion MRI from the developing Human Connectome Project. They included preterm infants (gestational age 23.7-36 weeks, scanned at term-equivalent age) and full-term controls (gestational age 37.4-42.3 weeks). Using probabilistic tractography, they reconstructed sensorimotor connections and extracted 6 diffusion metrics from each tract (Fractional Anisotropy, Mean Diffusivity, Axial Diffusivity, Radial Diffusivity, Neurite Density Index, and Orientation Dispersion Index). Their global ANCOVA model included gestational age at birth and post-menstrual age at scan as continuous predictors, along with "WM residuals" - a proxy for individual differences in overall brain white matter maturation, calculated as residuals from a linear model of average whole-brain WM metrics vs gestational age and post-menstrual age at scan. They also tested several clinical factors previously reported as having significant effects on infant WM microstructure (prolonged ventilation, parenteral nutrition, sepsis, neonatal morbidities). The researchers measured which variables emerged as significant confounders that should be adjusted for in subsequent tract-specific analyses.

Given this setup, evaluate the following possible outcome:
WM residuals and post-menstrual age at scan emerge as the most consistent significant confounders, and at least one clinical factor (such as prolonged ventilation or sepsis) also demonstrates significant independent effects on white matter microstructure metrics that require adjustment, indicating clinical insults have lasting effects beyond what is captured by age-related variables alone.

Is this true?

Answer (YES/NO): NO